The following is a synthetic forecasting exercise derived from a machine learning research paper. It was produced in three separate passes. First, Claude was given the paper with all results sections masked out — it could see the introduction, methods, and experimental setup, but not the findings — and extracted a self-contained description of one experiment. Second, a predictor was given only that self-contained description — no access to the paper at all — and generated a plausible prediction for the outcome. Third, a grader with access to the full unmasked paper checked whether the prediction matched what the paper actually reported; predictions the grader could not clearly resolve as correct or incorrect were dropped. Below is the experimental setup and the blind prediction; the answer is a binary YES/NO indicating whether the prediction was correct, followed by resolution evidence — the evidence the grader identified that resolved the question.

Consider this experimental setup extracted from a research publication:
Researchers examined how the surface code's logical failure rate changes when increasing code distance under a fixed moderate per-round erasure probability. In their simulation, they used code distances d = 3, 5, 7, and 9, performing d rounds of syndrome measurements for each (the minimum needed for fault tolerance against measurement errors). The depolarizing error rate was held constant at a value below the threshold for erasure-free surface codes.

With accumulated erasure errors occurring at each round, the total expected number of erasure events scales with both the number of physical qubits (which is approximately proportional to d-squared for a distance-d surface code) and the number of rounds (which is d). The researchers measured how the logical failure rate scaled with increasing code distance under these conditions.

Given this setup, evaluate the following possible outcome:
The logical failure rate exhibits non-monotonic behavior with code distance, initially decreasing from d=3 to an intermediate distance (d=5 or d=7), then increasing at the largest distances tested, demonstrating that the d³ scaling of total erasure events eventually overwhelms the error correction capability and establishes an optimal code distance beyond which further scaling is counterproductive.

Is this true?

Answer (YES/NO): NO